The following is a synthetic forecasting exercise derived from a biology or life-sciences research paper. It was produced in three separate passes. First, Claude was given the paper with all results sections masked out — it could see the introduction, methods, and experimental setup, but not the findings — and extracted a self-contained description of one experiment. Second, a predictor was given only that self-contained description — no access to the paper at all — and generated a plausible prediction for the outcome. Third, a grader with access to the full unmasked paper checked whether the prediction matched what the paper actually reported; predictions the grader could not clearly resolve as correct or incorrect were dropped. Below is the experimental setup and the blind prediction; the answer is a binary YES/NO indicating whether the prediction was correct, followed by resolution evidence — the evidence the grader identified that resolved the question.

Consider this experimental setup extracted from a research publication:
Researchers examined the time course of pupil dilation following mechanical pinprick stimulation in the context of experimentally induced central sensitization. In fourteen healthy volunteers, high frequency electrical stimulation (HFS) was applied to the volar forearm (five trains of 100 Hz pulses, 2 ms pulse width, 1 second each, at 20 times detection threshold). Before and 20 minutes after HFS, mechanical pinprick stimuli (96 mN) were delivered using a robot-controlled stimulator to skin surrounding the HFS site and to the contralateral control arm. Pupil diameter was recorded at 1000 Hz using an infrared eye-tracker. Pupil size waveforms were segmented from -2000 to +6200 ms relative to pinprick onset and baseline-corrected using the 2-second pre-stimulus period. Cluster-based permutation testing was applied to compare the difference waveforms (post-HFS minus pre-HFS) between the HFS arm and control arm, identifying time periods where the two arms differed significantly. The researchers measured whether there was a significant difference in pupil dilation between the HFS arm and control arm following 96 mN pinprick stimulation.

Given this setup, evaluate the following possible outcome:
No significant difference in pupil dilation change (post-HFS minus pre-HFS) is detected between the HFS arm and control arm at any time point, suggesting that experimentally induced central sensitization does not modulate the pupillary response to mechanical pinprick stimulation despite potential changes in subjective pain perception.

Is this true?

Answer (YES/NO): NO